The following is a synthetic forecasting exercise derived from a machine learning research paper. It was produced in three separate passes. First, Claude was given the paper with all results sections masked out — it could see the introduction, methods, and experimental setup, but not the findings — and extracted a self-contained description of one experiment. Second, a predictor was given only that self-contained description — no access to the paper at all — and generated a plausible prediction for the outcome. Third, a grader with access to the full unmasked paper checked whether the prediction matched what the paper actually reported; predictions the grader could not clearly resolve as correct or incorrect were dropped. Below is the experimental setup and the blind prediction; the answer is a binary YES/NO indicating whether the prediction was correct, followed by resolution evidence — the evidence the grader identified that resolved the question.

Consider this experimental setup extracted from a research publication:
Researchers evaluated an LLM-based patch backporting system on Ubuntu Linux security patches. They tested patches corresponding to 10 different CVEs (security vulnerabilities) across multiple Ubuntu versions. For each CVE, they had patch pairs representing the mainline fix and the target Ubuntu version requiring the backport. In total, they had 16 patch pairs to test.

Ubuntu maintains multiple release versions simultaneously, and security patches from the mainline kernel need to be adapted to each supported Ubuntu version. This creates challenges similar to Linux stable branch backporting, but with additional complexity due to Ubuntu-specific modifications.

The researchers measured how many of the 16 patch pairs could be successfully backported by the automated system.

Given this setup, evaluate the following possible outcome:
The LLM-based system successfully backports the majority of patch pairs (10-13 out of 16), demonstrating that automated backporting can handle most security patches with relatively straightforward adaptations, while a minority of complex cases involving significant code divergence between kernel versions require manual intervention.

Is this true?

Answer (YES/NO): YES